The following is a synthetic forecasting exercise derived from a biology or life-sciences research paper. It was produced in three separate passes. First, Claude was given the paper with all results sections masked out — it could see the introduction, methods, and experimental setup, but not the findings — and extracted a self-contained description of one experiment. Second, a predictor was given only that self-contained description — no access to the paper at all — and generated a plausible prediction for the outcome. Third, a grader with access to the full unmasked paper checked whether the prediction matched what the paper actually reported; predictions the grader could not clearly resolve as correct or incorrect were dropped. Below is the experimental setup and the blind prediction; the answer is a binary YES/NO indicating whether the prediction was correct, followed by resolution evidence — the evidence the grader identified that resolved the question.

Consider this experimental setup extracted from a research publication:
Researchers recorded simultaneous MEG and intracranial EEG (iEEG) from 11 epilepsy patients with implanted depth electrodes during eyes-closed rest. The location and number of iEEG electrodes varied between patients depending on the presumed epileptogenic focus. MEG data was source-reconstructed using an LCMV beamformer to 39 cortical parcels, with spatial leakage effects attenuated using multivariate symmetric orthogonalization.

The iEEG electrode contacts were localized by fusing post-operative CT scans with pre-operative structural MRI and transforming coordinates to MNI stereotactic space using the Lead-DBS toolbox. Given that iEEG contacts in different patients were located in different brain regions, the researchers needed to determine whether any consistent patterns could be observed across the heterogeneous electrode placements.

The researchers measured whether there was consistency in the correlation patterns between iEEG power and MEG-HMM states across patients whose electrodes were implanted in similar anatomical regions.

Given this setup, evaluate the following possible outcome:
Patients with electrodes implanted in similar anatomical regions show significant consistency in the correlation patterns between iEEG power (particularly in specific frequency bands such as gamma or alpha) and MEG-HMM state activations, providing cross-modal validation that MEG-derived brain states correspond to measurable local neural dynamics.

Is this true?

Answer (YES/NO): YES